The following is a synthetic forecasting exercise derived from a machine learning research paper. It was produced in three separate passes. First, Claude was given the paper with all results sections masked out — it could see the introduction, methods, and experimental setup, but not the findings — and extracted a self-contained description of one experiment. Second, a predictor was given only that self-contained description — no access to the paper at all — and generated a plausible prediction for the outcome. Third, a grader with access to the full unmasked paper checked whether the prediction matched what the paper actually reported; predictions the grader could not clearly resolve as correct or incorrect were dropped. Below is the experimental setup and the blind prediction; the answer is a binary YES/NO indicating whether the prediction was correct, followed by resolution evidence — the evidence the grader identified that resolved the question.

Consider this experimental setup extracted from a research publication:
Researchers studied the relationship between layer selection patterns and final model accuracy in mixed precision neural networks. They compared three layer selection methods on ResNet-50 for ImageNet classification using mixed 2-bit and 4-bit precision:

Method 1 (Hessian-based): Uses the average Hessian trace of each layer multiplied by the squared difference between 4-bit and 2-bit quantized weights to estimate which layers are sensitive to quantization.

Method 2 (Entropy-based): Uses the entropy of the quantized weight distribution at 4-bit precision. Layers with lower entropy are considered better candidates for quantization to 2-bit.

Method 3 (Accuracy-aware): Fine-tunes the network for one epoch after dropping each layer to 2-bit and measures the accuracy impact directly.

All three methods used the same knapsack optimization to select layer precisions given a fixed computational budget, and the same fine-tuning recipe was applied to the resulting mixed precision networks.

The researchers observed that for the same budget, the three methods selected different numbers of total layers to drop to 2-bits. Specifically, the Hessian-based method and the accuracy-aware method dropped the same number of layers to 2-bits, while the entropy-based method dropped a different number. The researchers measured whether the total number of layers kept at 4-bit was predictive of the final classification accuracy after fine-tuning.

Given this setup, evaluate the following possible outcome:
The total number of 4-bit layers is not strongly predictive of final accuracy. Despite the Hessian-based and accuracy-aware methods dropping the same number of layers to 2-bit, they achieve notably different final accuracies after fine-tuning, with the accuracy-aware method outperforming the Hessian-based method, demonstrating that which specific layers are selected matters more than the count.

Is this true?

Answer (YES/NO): YES